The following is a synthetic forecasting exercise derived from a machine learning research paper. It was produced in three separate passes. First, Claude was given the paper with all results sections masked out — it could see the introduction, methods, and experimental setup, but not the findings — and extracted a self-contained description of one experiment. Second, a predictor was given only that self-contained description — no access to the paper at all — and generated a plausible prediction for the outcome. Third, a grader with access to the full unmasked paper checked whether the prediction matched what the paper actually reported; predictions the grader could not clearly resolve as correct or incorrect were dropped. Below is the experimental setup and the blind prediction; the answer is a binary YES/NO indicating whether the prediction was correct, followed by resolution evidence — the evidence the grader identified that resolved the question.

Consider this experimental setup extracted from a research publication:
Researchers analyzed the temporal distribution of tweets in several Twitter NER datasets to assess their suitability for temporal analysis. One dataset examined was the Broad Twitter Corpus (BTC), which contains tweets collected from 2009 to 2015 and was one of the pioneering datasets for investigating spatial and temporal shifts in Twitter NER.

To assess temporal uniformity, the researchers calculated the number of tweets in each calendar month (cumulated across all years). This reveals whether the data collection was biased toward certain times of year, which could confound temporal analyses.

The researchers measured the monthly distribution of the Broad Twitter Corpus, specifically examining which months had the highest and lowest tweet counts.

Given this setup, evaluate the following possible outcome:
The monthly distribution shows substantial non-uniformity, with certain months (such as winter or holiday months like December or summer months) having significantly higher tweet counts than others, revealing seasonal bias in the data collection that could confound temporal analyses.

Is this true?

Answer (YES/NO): NO